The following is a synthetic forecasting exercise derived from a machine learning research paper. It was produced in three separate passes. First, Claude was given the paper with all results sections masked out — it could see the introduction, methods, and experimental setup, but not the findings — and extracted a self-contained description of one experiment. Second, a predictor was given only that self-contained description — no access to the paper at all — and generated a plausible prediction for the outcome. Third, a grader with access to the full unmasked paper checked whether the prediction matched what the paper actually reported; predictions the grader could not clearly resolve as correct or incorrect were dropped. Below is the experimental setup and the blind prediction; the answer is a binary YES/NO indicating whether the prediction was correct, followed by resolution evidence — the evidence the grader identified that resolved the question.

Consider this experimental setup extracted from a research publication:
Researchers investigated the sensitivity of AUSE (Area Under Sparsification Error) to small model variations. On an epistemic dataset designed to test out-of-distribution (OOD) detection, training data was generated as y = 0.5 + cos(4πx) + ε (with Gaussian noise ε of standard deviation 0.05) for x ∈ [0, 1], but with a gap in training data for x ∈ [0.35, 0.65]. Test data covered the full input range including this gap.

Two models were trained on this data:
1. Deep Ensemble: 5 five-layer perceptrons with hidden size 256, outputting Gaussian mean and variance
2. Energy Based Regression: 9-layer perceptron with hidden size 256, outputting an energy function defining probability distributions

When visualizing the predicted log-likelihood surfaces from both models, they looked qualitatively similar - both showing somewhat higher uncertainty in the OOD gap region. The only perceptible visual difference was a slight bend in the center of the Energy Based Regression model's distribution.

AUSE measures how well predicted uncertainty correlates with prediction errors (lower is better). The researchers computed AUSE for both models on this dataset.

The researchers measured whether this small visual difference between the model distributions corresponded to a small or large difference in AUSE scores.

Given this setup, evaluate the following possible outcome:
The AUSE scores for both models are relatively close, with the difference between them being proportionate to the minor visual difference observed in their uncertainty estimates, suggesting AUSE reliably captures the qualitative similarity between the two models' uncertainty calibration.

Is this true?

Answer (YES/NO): NO